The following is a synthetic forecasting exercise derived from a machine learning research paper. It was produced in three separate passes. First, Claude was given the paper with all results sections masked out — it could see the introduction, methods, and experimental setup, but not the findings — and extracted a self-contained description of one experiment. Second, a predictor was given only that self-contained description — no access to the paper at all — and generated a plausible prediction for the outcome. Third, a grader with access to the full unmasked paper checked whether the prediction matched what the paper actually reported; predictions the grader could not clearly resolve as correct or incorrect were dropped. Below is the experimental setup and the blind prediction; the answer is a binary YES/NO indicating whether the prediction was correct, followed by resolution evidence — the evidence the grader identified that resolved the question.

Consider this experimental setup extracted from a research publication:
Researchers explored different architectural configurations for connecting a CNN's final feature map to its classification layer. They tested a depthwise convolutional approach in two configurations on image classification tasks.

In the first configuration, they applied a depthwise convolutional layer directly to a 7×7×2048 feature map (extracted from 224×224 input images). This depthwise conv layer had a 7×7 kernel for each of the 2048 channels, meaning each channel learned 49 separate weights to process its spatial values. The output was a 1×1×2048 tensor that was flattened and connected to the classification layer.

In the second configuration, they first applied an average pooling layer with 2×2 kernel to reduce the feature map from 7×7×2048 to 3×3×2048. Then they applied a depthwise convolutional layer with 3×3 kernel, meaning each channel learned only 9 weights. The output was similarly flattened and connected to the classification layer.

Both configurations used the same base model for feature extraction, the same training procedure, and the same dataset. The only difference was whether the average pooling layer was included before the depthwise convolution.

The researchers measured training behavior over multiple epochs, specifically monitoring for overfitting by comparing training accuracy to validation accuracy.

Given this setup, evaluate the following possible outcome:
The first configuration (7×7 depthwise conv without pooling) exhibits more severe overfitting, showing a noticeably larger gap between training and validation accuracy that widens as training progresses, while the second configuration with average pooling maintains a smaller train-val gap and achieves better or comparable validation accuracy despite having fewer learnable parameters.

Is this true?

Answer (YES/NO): YES